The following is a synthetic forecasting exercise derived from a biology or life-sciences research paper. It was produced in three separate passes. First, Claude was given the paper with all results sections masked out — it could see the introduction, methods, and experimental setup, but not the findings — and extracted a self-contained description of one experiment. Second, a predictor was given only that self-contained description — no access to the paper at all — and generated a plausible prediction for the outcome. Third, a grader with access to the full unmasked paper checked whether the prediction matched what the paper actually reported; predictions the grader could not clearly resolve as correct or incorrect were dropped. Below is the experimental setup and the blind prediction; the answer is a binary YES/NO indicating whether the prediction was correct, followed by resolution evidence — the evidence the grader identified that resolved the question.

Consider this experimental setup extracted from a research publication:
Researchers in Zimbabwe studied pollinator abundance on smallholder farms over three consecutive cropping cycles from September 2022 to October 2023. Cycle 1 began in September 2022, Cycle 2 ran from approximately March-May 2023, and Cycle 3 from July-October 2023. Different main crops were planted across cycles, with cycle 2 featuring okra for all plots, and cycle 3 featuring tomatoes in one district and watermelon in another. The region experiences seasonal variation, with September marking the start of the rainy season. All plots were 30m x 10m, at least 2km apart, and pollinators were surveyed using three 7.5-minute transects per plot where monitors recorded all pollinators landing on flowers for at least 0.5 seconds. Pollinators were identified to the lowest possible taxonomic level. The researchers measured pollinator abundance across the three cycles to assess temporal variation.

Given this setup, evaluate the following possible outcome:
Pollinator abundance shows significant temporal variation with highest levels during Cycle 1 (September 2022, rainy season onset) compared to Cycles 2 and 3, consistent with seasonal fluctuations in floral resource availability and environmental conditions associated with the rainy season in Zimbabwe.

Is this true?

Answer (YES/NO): YES